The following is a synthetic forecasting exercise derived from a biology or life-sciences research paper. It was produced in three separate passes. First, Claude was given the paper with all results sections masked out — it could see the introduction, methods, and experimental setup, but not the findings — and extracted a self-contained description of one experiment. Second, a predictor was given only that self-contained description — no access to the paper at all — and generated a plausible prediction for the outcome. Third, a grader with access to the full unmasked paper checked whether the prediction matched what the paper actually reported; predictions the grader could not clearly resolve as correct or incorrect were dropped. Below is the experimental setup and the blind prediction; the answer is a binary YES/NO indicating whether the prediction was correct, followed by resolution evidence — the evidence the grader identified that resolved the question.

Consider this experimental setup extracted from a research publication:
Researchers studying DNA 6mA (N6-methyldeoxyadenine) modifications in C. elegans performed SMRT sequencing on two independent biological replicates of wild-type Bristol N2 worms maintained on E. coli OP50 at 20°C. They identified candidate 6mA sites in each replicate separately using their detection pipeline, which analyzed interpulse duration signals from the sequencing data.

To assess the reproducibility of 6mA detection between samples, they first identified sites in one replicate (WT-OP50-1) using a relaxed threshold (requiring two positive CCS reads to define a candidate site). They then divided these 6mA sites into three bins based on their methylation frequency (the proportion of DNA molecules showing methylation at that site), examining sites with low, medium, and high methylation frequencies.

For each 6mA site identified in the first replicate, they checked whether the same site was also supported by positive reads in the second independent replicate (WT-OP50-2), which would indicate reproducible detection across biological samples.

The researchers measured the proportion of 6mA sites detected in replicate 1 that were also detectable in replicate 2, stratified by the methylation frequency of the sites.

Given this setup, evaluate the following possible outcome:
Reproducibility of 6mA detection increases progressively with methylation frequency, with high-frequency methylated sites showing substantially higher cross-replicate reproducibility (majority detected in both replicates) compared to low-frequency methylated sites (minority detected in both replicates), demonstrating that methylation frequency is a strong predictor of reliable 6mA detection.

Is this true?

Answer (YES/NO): YES